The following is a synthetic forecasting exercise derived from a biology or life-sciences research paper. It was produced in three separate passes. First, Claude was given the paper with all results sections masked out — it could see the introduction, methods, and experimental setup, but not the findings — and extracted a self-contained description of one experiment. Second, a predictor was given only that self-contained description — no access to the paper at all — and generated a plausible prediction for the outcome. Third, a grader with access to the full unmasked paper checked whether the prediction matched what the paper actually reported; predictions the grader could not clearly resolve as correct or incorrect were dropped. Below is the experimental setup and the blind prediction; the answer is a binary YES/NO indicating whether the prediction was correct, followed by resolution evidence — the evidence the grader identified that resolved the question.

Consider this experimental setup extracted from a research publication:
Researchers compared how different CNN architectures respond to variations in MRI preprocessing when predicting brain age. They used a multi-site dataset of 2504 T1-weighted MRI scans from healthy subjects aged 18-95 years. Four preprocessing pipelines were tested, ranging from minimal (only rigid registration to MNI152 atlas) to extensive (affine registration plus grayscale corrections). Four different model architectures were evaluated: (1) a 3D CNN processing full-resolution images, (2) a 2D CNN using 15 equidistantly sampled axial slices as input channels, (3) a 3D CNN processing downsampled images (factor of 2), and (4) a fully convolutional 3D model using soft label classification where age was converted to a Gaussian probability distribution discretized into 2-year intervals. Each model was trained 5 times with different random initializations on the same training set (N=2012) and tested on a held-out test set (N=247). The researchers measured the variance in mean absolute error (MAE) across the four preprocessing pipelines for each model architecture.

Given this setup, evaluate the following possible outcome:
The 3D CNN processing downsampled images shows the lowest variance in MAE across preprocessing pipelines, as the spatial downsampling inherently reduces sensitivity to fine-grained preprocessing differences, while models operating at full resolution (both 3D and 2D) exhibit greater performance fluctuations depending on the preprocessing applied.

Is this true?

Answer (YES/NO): NO